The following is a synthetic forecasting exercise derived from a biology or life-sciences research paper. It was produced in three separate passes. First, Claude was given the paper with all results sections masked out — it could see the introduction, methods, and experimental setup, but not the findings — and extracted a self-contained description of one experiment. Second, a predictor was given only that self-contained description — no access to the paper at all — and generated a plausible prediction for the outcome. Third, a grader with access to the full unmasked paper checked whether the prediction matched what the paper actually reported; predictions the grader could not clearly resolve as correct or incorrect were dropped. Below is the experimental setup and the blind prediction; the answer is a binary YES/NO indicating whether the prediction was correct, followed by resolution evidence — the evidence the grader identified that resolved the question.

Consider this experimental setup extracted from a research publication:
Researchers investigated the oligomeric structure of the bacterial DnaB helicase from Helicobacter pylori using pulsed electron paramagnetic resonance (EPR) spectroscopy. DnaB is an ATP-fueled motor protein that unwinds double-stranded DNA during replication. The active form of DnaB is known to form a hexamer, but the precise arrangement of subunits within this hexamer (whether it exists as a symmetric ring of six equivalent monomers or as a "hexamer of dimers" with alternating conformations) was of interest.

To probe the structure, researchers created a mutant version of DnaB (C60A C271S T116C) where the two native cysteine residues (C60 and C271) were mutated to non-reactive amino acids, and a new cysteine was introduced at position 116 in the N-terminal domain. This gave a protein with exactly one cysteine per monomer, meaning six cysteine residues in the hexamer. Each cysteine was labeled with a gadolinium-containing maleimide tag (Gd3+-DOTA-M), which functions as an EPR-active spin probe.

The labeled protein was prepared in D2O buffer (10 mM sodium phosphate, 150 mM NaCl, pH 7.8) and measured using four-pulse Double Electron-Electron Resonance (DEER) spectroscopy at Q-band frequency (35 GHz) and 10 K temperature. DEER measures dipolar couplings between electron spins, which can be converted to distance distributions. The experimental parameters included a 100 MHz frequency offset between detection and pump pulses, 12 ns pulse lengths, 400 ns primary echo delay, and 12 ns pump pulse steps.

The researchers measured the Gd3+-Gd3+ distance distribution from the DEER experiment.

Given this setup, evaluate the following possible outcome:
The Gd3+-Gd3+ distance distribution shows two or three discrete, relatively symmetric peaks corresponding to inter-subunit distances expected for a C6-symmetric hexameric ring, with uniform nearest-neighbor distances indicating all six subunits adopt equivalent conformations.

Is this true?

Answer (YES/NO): NO